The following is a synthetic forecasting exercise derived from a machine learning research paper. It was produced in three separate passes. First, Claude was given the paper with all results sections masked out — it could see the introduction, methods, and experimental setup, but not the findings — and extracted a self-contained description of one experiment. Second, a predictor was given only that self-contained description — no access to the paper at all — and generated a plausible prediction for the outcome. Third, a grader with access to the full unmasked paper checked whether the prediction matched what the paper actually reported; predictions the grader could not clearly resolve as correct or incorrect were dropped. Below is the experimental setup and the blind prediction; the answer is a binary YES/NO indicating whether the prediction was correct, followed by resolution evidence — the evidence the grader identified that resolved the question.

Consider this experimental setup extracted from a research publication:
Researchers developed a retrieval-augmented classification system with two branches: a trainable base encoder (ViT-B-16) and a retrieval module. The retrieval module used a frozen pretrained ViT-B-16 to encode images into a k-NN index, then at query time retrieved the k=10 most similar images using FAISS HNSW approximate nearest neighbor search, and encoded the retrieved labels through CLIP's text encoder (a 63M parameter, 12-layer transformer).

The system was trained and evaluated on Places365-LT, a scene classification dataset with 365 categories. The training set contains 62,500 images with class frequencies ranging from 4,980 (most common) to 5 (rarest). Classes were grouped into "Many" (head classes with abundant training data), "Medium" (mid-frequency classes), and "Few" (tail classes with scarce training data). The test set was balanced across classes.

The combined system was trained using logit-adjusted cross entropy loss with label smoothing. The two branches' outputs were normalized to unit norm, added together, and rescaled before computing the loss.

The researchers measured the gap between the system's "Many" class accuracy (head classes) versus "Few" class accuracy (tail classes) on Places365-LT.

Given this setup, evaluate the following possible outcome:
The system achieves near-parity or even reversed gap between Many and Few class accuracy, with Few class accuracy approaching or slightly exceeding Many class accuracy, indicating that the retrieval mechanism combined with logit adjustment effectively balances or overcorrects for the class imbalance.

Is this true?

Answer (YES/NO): NO